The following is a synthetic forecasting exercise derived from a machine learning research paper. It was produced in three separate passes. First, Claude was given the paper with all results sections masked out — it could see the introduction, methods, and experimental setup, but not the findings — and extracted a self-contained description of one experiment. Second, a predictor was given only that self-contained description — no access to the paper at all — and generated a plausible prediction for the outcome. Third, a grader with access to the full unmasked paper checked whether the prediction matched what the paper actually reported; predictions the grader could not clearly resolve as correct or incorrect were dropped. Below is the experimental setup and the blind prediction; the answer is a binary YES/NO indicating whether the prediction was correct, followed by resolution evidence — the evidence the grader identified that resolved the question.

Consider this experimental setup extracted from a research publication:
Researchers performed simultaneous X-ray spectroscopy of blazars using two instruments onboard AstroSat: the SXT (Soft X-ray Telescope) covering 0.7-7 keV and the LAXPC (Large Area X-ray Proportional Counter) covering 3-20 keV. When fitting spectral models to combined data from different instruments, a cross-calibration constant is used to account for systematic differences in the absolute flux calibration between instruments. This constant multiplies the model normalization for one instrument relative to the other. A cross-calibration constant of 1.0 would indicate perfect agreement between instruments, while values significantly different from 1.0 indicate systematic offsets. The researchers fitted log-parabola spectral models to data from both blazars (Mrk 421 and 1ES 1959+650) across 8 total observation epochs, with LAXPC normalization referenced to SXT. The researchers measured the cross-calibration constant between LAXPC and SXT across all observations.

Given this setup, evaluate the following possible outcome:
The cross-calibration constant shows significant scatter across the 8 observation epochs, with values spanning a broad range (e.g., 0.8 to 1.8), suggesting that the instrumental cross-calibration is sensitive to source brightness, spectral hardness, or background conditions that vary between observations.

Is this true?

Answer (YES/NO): NO